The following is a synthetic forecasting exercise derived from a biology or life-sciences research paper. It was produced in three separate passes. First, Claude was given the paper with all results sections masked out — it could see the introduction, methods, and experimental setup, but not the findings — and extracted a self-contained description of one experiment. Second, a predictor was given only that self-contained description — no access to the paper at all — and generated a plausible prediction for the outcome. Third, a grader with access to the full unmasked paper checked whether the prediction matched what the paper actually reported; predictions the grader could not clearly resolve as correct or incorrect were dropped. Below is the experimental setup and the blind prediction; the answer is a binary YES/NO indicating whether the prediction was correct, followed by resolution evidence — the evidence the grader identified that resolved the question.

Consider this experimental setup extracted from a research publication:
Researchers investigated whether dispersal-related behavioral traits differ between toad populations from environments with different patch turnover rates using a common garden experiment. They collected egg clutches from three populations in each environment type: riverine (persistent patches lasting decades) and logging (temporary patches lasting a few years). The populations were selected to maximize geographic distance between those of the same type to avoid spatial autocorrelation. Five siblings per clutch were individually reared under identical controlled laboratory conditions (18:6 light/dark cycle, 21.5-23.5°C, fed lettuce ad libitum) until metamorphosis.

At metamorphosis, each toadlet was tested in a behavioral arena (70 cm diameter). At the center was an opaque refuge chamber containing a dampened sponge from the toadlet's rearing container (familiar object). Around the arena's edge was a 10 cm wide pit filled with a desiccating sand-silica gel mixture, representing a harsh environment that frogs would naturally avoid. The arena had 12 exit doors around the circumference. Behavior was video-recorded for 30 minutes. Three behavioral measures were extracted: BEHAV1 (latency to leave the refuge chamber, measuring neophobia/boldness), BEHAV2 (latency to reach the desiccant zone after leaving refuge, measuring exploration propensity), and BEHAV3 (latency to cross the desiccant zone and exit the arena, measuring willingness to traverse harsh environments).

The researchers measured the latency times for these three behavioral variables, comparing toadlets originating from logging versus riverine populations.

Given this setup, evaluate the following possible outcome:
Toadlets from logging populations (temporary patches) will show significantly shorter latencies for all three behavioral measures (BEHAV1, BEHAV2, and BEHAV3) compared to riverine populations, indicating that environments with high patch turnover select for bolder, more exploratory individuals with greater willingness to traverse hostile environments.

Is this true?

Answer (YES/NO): NO